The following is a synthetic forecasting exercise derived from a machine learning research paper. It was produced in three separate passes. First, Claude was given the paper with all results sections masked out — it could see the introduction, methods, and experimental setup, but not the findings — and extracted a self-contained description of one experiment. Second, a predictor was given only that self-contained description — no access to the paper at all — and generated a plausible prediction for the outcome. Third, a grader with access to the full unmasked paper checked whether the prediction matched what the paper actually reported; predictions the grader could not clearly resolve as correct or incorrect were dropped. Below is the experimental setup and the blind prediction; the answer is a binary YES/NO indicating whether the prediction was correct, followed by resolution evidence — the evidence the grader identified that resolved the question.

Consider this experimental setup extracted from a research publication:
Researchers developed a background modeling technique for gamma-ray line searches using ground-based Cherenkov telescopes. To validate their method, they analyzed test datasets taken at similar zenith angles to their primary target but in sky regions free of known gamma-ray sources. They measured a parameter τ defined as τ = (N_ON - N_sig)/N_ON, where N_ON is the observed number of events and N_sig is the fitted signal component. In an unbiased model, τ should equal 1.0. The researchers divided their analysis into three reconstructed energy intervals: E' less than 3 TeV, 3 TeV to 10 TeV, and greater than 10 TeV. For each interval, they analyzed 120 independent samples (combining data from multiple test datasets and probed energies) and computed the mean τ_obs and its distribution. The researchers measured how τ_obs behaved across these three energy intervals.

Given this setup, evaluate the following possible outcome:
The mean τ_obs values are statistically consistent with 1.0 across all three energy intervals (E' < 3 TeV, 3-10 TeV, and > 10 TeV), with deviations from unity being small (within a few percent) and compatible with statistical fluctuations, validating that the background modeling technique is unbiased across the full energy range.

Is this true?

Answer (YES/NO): NO